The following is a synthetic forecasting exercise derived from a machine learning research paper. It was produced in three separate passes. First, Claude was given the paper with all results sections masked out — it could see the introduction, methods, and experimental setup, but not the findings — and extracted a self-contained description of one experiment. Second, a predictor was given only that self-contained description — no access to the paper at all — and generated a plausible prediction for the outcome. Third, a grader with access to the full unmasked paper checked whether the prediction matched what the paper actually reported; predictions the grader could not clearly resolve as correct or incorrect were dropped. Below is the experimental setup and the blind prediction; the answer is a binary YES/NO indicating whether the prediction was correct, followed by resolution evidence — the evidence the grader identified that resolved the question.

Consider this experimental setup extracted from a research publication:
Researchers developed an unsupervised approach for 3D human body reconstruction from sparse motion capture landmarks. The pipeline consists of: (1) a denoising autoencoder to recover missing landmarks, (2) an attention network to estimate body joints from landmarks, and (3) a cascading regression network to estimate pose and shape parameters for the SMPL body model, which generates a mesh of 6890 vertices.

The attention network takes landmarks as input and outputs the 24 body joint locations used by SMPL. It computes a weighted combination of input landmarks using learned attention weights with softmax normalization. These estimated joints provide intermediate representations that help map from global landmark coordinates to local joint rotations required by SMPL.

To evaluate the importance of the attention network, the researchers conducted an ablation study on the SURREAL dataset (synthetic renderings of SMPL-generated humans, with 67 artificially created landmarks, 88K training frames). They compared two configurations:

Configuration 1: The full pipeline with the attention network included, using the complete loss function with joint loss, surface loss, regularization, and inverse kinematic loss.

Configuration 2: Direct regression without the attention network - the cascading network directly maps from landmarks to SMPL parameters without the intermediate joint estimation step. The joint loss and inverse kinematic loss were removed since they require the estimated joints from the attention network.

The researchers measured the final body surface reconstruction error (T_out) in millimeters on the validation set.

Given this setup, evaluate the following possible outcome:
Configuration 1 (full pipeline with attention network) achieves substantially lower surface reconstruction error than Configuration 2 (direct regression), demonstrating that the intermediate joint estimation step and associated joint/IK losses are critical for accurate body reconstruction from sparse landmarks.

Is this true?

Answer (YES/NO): YES